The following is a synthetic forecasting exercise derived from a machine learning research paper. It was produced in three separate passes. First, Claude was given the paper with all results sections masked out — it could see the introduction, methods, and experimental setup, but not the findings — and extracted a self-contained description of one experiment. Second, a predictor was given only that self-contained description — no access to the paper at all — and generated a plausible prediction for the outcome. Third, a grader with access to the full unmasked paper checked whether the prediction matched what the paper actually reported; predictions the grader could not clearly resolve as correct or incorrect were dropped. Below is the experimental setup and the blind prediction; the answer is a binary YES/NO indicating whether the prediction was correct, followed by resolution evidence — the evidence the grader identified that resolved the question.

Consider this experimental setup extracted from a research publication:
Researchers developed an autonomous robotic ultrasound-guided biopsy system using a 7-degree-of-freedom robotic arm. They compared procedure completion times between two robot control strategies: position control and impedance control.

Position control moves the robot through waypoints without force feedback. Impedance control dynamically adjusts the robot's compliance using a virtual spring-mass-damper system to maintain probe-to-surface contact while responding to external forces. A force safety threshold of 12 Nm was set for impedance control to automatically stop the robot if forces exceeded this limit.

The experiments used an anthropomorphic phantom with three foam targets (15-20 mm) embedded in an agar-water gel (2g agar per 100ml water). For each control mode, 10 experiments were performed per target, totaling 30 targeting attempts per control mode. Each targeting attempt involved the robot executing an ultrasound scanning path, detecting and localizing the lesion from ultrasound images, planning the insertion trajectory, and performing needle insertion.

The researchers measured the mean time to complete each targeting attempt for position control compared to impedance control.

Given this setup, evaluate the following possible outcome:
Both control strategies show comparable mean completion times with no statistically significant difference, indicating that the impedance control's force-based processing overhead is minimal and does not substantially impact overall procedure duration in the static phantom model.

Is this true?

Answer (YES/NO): NO